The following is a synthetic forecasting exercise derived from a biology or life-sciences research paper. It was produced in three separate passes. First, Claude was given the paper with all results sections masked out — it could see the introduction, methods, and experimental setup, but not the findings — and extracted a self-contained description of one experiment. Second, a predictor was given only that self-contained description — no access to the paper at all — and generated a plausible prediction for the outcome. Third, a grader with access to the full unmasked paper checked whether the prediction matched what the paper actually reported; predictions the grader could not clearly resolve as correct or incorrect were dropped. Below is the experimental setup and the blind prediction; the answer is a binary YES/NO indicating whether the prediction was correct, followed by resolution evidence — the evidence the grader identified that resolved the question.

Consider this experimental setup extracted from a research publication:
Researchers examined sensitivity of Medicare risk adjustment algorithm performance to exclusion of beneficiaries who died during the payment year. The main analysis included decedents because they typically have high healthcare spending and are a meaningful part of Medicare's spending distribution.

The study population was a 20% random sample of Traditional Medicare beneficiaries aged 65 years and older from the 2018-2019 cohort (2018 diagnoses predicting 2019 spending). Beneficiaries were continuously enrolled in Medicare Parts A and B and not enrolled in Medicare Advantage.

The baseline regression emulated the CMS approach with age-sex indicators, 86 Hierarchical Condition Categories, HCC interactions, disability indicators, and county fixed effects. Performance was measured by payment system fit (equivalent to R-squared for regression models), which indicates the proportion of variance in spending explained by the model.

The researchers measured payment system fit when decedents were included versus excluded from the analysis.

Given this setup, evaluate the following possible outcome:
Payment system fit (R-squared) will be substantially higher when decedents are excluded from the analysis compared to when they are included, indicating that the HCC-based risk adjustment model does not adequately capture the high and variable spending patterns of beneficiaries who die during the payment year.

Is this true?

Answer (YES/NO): NO